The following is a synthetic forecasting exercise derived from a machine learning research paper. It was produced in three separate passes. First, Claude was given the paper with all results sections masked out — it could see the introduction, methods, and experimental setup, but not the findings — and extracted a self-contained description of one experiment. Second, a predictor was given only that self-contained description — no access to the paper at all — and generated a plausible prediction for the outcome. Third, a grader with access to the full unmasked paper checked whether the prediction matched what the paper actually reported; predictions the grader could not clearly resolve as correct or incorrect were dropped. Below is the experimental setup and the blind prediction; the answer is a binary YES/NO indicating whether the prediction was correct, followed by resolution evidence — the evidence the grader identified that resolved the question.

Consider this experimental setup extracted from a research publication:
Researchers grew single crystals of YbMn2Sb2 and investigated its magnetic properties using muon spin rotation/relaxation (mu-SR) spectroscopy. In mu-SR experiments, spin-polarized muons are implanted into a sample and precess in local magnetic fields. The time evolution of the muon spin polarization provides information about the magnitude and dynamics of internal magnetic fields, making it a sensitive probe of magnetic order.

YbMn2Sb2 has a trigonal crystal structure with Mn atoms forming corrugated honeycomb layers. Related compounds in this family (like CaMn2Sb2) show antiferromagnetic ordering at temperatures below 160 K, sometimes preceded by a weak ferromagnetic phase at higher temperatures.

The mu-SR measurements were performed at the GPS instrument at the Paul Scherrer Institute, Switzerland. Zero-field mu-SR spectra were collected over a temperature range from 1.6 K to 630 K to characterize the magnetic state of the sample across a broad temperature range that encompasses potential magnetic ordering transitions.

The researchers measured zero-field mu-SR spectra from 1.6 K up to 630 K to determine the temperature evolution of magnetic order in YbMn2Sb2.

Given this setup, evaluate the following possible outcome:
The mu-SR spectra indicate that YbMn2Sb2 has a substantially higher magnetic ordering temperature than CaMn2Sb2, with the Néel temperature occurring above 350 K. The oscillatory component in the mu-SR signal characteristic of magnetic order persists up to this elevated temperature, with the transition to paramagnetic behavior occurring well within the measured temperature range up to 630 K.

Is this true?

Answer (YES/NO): NO